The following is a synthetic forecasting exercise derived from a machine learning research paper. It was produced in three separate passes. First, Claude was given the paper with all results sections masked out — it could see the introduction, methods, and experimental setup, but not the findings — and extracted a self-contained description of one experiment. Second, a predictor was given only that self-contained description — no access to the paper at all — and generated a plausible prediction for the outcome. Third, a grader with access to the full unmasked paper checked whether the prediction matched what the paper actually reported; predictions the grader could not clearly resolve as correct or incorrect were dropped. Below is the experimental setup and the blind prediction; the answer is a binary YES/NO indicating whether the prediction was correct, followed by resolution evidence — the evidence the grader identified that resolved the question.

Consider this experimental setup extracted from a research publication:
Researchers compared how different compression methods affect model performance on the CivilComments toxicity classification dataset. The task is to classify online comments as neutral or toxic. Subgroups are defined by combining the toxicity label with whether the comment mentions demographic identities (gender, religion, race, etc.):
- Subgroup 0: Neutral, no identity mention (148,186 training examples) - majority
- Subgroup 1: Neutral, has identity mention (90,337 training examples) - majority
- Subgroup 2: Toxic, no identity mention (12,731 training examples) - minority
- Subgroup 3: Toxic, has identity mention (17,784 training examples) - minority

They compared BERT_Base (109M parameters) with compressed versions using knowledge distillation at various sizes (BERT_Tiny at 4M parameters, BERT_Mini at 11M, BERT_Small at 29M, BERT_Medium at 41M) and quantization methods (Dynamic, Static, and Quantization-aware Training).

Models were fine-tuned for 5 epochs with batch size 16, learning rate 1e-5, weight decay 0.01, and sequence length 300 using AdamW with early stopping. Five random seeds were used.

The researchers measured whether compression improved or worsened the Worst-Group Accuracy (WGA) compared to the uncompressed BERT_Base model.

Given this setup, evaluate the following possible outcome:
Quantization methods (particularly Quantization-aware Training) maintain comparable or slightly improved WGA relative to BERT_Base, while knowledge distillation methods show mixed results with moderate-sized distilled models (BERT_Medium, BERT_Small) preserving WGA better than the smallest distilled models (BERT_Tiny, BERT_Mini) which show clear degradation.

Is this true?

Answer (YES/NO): NO